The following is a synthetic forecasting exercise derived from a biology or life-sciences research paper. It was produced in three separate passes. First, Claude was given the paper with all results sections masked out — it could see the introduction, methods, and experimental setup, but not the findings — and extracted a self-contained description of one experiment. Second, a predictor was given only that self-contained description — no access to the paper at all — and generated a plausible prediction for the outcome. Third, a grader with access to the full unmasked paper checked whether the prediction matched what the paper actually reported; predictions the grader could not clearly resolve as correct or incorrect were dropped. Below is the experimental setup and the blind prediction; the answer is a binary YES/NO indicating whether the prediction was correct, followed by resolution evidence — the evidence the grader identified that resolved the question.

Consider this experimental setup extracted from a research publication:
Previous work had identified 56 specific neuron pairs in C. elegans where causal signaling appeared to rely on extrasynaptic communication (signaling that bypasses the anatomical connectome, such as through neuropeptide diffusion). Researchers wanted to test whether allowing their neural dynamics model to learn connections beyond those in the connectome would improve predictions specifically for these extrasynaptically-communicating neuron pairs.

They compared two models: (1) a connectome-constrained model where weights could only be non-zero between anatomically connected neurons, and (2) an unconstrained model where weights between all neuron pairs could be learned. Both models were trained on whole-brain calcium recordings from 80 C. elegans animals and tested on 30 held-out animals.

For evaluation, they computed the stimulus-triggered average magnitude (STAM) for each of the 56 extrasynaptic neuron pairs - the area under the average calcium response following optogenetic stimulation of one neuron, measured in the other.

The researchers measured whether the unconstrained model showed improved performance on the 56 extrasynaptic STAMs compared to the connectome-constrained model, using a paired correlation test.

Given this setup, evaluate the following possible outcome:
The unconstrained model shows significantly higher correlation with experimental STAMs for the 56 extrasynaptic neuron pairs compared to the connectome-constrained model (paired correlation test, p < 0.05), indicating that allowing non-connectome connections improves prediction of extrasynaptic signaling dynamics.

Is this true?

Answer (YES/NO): YES